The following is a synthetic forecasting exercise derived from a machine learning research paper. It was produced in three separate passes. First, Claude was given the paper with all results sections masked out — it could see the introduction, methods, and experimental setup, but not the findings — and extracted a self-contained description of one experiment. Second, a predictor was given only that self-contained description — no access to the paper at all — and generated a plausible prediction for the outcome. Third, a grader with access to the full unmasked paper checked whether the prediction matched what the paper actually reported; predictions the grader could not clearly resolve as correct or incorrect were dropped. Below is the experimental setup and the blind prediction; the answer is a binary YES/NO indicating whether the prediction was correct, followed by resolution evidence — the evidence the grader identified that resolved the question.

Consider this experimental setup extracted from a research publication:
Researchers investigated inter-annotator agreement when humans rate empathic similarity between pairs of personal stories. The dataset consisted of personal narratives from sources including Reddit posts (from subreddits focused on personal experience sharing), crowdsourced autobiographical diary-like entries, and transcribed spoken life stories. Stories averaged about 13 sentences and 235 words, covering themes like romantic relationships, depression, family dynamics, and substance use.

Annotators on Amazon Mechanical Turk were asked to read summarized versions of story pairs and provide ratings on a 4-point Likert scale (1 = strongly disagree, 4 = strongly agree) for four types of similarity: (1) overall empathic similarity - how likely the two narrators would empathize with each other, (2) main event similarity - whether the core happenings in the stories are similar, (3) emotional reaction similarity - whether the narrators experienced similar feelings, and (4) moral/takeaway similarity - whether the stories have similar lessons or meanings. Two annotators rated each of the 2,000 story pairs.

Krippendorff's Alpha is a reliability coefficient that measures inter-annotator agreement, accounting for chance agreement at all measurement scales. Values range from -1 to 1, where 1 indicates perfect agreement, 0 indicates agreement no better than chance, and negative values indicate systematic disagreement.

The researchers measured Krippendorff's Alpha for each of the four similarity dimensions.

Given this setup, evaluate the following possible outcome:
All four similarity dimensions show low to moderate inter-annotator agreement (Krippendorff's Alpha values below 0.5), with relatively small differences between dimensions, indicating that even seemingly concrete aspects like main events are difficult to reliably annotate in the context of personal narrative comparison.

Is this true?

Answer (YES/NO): YES